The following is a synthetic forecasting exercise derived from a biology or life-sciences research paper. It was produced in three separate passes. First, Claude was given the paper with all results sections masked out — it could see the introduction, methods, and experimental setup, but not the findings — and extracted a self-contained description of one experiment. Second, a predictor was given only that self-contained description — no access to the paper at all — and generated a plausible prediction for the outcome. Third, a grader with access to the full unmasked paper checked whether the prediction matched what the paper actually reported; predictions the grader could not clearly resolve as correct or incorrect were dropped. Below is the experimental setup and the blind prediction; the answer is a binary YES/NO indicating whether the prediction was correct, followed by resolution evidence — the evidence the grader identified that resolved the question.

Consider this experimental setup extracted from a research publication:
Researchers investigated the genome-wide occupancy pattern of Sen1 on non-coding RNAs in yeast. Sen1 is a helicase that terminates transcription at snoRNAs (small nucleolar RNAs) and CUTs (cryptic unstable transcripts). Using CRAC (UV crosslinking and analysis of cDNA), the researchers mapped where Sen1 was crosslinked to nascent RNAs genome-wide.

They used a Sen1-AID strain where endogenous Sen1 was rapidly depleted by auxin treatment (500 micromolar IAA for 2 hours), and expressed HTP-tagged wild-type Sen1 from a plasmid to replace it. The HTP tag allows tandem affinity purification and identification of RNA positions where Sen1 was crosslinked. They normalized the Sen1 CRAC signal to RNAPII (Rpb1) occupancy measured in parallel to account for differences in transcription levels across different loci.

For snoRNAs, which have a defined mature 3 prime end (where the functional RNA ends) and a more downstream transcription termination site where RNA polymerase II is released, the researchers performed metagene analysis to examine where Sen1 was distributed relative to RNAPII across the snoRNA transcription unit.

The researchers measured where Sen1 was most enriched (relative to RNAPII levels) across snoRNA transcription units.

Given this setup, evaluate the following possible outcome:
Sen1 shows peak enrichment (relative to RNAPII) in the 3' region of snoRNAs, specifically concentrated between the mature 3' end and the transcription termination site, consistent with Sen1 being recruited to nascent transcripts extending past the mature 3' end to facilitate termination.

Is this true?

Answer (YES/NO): YES